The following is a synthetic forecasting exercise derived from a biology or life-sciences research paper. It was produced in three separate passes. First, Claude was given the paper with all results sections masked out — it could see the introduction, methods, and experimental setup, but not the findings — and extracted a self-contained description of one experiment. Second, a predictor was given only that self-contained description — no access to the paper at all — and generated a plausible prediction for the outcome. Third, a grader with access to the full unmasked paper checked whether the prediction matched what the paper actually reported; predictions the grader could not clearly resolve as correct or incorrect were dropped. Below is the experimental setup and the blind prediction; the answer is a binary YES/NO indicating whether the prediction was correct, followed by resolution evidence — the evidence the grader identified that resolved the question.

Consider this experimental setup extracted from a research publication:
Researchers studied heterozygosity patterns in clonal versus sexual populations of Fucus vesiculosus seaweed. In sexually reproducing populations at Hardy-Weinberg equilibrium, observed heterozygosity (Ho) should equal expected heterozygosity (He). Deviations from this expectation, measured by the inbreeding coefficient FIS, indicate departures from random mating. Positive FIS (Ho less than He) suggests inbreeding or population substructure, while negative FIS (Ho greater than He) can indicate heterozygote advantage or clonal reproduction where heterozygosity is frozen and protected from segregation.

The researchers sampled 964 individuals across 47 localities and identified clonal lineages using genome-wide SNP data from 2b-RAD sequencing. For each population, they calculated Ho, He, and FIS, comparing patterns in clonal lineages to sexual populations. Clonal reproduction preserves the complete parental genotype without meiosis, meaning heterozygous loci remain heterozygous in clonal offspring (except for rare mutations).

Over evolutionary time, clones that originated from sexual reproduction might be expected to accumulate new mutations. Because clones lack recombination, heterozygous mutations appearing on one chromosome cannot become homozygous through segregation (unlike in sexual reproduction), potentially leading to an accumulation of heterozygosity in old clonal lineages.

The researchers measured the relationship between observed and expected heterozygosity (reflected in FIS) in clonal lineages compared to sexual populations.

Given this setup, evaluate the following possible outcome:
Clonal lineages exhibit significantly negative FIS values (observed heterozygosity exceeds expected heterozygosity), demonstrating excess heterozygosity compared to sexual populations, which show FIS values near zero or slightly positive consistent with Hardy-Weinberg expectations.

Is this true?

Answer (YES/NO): NO